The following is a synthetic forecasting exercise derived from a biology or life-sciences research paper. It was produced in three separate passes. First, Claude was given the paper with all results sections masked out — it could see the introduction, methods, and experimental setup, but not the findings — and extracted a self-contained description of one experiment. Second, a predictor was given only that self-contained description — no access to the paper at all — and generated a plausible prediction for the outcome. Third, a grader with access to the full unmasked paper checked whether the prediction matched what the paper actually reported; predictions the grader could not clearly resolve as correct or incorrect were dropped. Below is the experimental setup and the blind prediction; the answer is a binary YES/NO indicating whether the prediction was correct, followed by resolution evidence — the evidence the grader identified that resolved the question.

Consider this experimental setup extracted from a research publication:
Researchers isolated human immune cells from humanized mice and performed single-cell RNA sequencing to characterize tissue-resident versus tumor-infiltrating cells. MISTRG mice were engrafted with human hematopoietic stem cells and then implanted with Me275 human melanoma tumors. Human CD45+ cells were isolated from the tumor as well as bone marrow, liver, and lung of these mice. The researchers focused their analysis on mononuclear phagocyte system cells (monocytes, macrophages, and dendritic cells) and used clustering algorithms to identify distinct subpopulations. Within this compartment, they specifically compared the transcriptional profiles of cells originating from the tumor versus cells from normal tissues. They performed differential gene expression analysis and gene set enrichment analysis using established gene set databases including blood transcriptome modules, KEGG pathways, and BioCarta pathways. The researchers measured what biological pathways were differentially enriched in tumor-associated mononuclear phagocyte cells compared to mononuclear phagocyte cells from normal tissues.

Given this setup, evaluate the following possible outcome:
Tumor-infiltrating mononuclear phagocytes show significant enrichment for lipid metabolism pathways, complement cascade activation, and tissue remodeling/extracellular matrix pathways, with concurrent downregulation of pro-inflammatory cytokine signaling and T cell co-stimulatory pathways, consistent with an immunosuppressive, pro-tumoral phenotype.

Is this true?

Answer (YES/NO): NO